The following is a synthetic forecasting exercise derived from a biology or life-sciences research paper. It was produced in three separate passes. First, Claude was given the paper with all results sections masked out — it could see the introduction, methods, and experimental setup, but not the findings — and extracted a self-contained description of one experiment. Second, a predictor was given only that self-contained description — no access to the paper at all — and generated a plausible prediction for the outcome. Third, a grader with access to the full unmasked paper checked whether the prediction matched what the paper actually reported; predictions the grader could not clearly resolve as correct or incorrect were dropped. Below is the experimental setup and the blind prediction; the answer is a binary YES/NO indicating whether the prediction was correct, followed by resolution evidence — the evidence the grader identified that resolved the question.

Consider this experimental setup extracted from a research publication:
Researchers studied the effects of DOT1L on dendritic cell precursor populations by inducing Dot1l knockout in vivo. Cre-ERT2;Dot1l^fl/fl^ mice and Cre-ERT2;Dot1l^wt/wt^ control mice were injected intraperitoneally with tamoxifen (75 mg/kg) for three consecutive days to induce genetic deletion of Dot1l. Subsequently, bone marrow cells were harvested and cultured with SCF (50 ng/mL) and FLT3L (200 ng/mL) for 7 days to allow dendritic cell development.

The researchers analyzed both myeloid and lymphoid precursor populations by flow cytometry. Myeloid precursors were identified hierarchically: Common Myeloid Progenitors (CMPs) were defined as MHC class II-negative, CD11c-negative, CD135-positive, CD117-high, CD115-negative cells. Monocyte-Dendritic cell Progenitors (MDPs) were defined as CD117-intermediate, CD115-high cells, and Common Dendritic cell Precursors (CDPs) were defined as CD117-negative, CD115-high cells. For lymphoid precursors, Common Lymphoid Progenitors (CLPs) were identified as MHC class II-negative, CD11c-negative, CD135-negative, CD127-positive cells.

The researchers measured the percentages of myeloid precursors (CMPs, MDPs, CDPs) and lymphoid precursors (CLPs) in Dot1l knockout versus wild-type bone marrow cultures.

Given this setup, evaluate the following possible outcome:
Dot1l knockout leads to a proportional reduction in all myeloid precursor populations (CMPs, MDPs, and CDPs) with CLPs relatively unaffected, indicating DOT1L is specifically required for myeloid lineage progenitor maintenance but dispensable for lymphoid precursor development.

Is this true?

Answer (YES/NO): YES